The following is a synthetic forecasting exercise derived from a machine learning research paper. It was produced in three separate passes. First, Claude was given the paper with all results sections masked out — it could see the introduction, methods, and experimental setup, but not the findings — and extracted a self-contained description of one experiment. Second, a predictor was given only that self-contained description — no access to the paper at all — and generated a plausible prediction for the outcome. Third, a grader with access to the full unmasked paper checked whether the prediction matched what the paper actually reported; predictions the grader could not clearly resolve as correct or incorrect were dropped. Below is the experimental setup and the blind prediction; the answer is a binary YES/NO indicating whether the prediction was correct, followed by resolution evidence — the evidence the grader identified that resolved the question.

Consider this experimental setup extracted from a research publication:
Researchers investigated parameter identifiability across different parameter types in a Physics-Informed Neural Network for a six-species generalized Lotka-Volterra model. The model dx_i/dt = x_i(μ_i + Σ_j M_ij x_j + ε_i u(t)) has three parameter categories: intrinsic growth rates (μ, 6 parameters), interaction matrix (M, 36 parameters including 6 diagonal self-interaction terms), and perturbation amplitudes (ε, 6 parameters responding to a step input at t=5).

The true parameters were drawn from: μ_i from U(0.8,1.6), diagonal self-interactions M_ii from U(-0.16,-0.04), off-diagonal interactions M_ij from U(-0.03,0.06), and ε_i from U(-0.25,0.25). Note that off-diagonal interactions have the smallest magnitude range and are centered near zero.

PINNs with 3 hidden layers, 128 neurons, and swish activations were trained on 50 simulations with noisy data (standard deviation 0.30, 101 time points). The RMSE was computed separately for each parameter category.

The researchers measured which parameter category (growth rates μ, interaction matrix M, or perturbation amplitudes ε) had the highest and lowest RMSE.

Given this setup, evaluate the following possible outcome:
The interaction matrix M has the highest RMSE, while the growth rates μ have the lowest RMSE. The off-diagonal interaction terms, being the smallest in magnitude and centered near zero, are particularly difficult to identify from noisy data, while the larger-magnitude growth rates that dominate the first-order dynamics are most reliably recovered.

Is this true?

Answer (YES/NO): NO